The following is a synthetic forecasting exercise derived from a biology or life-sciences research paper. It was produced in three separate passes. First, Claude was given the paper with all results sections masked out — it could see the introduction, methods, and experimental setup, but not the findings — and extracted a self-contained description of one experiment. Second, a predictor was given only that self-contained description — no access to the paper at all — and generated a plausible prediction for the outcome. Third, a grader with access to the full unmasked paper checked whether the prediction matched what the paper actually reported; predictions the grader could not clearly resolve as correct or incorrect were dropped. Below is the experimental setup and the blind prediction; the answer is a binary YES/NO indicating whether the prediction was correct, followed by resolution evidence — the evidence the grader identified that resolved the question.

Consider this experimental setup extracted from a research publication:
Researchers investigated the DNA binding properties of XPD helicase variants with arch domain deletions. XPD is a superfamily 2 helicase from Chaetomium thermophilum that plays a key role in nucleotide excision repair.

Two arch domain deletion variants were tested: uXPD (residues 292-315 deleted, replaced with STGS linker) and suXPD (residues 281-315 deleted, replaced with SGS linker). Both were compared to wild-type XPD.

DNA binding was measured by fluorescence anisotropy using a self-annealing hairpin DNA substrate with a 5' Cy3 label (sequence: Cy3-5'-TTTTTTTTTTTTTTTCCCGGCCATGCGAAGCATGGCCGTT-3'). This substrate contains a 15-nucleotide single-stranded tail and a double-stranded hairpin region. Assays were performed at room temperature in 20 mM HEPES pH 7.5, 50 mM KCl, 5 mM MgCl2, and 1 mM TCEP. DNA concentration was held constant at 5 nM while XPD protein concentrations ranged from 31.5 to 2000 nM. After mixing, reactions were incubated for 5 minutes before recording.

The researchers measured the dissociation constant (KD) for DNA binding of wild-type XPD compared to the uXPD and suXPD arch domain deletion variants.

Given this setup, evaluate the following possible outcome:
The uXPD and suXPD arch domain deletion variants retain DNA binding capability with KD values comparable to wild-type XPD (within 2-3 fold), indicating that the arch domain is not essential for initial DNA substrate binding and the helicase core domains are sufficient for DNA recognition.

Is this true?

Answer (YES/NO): YES